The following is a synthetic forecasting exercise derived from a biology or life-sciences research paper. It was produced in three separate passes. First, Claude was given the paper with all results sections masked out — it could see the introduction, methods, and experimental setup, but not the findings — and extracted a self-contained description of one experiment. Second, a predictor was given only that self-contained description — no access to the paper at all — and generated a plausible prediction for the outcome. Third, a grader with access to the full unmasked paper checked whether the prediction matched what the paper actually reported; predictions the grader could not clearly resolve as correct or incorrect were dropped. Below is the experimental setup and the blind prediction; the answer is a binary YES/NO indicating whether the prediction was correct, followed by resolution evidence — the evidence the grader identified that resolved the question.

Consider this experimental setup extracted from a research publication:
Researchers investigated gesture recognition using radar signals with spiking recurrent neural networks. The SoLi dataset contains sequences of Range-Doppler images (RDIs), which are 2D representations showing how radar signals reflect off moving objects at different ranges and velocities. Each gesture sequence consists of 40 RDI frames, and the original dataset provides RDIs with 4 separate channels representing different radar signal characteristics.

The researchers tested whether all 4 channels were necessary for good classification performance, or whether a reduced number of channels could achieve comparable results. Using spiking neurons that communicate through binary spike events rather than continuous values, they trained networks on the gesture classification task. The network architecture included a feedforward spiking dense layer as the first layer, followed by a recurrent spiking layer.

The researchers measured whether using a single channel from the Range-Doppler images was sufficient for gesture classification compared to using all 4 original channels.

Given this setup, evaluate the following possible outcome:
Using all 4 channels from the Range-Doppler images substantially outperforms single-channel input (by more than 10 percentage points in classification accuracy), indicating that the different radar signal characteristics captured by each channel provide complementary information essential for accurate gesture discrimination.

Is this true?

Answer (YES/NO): NO